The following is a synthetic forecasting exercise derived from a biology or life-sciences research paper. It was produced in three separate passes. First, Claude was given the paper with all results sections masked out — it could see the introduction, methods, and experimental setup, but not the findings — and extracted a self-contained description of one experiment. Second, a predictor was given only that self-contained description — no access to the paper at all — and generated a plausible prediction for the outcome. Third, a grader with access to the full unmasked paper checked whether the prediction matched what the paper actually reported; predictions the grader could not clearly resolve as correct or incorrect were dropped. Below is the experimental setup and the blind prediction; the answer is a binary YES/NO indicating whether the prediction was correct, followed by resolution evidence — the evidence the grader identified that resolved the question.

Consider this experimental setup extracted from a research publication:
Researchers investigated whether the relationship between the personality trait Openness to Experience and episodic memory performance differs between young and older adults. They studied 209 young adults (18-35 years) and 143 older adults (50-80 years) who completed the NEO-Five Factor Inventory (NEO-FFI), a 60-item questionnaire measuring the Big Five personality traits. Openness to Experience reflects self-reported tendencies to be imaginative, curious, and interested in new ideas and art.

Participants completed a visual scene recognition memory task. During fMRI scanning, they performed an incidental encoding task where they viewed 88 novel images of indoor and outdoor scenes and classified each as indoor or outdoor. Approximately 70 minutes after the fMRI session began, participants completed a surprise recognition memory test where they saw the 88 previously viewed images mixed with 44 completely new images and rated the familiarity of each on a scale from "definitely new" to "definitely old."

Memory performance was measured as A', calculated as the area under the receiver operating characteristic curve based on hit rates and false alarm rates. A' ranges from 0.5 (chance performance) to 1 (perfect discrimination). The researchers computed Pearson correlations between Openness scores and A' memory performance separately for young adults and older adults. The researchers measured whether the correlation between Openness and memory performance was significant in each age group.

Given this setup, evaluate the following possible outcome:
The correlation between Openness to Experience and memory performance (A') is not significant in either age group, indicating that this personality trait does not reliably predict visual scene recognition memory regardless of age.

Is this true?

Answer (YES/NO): NO